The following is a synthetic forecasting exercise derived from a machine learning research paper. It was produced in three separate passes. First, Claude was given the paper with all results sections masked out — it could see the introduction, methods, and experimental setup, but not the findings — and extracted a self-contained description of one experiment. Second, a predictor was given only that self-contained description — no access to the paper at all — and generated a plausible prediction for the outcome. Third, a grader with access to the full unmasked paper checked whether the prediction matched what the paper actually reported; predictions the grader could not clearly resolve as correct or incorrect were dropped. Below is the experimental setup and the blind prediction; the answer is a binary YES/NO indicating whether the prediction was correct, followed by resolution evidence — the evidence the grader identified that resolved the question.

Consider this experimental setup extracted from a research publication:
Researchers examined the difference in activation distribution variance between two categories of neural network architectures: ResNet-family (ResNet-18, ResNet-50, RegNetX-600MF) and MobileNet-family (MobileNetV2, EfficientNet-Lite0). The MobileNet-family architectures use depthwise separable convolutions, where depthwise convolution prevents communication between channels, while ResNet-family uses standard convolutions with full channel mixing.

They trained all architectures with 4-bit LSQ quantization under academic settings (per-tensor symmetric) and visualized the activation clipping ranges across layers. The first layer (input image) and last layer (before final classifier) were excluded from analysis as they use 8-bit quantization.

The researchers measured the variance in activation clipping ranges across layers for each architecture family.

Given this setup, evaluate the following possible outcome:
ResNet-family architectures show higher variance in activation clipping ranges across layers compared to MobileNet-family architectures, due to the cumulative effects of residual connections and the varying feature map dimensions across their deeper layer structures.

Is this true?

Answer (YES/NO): NO